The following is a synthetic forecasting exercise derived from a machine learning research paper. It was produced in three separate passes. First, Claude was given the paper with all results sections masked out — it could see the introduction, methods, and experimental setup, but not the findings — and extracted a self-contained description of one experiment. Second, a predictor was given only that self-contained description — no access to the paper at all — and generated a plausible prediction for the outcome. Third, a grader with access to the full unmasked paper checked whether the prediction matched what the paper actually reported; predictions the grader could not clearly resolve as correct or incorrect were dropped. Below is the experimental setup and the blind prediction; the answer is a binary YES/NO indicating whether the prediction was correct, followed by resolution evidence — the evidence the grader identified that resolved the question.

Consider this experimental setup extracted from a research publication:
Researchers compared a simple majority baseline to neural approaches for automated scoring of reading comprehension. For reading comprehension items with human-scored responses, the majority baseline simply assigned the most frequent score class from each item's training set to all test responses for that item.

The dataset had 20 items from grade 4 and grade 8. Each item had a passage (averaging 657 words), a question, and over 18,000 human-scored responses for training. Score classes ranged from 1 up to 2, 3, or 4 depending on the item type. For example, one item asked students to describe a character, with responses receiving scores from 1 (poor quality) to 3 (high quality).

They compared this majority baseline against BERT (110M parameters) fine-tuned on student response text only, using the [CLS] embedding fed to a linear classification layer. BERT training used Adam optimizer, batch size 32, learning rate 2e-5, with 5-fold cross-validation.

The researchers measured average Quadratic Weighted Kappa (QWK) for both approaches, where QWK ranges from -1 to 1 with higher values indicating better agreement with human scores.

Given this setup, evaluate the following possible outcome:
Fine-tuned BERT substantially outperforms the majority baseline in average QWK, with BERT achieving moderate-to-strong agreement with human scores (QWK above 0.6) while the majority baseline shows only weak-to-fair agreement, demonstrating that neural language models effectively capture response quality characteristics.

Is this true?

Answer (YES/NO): YES